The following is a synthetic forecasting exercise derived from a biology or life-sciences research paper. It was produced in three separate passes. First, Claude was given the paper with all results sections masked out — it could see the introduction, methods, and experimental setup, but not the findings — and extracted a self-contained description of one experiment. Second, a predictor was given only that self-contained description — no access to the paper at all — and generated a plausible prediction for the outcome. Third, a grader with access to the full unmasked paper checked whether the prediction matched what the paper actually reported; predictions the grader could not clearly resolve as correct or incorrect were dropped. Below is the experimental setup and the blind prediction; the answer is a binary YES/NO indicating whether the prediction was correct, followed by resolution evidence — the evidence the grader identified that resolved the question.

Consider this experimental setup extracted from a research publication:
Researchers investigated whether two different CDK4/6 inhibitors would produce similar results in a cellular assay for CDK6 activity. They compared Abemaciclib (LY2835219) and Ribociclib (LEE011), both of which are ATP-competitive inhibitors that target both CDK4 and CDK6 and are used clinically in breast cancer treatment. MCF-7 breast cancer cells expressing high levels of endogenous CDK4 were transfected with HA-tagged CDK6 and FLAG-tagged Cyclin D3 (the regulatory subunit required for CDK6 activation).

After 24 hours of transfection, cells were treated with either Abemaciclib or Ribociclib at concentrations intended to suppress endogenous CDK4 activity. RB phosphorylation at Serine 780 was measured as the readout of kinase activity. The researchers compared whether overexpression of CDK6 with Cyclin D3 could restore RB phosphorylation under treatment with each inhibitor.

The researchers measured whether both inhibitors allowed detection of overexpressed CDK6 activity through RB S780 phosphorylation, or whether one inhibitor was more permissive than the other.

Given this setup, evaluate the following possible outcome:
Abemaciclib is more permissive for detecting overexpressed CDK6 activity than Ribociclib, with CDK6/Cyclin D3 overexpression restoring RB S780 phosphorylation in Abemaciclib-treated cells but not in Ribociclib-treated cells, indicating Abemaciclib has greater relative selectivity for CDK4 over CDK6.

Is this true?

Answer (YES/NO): NO